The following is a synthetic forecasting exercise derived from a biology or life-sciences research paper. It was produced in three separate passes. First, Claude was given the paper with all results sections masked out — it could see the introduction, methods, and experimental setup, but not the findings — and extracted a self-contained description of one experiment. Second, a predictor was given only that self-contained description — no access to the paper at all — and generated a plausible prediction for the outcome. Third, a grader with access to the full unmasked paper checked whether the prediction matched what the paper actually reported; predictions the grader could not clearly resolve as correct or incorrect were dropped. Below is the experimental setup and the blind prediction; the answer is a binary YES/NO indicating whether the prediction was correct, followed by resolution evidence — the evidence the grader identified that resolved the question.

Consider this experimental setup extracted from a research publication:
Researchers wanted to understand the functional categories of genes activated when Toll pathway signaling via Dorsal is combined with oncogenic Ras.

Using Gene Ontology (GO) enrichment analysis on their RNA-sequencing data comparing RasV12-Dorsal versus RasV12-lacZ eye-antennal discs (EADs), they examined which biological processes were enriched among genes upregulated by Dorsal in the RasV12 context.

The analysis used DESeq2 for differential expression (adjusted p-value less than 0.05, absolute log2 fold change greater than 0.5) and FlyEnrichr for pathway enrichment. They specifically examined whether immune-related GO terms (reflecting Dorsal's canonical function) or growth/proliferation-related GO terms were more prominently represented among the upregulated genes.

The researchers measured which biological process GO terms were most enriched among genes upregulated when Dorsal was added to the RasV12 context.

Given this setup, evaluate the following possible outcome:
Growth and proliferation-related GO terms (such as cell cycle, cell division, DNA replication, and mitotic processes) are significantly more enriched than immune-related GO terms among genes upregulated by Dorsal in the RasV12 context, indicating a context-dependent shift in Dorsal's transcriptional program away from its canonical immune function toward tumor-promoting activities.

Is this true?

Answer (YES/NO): NO